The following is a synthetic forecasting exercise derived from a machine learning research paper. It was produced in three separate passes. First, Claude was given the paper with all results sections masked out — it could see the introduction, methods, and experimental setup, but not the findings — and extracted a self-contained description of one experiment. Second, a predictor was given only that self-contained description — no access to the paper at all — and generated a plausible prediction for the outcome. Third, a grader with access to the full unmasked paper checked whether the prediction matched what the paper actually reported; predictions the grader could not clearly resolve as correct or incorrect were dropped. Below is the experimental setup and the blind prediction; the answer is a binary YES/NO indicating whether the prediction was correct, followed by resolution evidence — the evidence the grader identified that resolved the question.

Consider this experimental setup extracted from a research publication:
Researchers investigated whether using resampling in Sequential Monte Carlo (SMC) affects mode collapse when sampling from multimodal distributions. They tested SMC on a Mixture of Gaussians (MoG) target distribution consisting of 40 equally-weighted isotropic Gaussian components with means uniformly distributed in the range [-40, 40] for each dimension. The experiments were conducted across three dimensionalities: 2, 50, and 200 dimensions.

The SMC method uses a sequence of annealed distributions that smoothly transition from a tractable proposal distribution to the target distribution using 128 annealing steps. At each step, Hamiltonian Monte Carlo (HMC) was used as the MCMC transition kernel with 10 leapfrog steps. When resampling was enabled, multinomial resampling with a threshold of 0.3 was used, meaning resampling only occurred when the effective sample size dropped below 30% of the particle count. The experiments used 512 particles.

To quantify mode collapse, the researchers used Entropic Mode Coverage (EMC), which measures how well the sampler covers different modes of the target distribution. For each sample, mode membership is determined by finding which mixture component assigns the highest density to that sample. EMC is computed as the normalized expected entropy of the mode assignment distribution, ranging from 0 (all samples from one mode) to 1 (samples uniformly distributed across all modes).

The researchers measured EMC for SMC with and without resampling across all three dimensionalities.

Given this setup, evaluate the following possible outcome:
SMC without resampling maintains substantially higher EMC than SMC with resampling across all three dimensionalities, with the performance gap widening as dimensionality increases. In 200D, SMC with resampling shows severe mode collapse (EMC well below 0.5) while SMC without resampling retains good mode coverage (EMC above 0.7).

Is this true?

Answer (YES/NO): NO